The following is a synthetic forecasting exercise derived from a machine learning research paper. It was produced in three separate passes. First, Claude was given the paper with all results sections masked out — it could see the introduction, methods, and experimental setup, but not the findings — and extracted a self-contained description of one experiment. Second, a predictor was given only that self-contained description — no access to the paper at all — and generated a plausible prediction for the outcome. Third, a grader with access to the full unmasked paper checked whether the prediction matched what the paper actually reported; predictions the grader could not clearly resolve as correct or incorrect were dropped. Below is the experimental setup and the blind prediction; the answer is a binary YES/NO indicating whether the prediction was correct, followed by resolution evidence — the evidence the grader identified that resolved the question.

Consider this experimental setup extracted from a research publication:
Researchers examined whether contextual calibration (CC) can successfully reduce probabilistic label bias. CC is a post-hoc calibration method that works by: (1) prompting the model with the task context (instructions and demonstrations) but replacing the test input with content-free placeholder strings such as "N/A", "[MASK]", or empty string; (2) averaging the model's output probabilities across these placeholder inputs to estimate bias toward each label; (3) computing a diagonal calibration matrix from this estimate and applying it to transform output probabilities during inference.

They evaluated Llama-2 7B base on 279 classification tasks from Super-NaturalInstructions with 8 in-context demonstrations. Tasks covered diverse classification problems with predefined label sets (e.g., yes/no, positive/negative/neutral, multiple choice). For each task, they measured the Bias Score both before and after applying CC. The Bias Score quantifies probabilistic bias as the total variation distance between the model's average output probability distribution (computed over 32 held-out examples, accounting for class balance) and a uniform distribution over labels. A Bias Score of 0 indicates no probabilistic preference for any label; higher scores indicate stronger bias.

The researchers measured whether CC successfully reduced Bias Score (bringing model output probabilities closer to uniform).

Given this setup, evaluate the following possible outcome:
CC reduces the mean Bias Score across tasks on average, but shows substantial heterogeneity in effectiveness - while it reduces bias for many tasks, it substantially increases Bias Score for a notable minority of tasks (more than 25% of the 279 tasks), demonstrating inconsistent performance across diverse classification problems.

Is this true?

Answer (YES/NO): NO